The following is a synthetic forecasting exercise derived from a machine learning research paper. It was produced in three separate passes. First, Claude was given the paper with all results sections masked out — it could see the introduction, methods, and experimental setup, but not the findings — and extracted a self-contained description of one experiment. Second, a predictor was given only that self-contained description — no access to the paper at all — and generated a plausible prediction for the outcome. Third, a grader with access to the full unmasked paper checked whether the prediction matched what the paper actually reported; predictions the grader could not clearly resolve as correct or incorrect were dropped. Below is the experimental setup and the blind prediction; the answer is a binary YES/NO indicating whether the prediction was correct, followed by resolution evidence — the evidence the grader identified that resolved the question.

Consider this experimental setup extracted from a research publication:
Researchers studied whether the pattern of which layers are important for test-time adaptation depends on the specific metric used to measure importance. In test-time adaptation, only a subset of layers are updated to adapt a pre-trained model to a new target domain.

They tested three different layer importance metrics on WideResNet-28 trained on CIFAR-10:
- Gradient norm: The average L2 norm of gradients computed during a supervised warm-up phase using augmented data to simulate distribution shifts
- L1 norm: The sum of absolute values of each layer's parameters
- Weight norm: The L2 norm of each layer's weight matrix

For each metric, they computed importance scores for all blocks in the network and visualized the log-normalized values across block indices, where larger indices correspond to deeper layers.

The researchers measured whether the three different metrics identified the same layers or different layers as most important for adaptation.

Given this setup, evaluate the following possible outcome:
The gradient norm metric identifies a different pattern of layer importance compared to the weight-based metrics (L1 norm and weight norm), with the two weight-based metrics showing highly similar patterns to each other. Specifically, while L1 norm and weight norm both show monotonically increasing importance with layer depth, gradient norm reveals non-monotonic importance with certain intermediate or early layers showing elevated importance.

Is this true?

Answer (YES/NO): NO